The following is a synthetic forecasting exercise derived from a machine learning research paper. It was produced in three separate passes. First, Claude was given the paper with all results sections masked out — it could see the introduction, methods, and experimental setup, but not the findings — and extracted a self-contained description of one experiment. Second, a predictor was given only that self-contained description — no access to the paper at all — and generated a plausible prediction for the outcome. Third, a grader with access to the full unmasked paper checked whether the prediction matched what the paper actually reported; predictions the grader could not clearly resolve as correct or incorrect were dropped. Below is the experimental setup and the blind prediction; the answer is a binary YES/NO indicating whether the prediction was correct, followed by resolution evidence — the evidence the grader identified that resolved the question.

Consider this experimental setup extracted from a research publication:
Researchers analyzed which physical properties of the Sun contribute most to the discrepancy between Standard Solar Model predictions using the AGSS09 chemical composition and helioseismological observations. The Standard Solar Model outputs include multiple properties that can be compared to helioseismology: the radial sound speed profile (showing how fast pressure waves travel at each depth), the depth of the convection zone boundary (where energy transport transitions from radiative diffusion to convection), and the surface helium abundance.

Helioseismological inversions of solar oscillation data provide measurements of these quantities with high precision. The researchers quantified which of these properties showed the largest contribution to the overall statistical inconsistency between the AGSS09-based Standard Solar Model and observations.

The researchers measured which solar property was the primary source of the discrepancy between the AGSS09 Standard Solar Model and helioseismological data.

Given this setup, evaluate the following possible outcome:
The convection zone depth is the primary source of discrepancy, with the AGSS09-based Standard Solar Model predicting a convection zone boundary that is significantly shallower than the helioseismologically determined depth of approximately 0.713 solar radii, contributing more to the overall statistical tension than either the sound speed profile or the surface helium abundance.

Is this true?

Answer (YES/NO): NO